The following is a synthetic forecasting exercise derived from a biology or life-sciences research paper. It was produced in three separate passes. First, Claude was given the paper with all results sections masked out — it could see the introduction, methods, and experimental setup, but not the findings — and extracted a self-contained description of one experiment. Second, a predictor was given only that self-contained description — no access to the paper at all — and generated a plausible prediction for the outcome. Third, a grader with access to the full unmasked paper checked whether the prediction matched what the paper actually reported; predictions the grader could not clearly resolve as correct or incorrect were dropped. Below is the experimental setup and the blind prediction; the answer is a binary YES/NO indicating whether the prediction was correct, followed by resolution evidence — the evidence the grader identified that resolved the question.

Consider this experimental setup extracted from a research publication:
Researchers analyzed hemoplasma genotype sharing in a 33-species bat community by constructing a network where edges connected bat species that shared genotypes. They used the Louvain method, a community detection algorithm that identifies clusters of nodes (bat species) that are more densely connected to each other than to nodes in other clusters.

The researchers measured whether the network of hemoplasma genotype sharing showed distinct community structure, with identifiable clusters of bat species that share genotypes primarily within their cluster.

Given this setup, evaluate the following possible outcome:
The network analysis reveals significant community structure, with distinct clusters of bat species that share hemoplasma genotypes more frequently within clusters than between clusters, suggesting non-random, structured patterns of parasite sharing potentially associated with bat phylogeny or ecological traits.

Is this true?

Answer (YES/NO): YES